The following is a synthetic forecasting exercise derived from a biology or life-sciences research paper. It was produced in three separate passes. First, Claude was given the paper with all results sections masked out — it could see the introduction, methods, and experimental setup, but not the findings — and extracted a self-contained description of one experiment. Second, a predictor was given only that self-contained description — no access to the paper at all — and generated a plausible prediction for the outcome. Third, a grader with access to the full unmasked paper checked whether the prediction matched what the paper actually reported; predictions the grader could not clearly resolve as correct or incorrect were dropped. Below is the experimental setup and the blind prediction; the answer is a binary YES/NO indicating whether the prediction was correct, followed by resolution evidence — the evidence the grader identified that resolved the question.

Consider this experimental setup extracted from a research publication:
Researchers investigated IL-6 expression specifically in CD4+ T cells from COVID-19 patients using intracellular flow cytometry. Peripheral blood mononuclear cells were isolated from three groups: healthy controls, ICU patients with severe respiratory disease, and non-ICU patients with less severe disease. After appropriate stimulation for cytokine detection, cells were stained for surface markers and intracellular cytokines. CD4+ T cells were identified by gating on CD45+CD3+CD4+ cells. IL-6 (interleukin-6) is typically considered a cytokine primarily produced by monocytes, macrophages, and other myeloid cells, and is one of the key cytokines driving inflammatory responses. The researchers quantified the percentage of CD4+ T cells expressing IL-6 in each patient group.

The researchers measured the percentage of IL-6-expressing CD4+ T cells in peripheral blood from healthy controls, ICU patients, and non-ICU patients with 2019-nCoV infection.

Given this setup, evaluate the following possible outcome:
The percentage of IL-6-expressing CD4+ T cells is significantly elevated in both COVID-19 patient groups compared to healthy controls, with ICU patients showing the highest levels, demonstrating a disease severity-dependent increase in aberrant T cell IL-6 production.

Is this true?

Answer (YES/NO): YES